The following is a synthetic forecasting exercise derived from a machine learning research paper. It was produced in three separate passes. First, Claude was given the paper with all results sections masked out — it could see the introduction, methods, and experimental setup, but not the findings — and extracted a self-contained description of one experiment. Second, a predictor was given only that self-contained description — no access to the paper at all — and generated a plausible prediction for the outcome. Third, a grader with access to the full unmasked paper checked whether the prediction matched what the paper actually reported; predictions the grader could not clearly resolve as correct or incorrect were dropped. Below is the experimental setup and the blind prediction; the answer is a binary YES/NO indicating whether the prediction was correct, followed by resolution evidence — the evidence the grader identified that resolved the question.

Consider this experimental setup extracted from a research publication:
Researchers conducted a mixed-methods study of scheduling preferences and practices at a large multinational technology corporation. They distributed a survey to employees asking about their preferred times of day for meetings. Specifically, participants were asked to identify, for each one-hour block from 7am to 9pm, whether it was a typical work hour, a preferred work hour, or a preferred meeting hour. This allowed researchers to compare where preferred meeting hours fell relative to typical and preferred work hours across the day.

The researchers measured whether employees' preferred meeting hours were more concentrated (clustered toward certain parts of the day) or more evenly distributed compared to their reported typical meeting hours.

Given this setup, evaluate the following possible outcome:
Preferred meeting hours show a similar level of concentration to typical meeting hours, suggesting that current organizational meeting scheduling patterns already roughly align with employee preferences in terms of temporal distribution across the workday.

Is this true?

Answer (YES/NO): NO